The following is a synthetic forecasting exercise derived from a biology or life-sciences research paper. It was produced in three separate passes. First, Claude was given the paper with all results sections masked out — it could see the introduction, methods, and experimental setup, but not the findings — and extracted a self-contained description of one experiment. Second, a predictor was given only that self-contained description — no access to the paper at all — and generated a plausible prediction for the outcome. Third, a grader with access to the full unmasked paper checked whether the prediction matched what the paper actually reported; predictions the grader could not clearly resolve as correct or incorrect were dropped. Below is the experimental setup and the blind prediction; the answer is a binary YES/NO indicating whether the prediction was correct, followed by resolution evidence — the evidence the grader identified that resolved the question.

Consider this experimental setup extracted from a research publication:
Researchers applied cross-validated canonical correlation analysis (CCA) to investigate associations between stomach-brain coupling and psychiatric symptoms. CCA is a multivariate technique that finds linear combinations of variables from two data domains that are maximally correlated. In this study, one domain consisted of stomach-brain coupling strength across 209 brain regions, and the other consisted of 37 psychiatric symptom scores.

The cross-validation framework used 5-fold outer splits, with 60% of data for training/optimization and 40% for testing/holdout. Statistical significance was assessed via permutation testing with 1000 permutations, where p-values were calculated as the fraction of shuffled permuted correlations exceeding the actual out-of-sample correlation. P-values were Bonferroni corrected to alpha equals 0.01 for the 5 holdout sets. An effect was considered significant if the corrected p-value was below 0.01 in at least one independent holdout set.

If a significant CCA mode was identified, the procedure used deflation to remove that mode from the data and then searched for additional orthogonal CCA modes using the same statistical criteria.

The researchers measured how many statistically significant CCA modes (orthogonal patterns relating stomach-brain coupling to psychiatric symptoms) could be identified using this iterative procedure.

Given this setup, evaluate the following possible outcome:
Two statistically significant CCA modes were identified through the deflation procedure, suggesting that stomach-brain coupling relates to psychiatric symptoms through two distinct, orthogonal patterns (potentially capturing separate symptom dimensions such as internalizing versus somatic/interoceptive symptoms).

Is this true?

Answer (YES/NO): NO